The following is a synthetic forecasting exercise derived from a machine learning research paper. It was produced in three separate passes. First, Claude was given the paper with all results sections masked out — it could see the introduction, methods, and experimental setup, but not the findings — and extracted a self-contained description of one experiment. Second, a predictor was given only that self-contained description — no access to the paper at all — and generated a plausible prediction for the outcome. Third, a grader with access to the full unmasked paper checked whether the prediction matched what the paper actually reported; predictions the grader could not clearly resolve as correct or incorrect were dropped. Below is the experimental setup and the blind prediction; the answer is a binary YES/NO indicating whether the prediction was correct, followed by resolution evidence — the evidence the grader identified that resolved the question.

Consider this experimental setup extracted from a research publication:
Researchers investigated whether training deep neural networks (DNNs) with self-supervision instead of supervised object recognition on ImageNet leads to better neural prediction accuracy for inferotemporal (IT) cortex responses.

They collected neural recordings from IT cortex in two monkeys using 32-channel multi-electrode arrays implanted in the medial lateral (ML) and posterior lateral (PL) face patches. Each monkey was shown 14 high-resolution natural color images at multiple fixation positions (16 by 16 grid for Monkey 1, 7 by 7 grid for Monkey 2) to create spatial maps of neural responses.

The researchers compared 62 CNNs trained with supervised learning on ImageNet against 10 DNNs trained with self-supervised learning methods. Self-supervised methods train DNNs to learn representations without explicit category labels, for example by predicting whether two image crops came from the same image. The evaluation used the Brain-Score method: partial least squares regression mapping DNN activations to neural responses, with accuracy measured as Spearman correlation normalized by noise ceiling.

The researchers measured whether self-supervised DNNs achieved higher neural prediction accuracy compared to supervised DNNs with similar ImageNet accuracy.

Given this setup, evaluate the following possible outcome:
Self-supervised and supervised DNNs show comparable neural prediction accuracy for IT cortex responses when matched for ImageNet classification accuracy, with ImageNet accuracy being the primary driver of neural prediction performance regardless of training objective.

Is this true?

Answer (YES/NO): YES